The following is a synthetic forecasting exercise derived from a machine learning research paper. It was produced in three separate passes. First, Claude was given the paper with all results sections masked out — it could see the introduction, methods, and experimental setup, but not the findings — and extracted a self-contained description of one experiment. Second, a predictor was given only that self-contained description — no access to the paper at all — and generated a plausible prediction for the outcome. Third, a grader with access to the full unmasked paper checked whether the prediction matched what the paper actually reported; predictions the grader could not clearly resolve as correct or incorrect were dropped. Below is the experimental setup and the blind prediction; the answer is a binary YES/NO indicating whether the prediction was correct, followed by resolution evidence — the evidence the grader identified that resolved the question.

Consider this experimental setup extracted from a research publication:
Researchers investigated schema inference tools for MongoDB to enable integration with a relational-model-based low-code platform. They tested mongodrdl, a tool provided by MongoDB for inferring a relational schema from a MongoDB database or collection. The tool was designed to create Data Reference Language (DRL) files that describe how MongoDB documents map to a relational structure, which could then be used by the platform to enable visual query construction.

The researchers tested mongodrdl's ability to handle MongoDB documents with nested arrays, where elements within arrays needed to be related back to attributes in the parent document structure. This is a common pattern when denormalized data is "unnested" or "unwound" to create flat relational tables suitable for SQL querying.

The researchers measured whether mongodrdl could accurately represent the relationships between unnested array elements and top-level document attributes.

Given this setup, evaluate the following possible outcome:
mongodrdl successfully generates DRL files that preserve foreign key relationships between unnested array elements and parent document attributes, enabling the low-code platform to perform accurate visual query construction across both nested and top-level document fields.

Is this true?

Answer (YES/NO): NO